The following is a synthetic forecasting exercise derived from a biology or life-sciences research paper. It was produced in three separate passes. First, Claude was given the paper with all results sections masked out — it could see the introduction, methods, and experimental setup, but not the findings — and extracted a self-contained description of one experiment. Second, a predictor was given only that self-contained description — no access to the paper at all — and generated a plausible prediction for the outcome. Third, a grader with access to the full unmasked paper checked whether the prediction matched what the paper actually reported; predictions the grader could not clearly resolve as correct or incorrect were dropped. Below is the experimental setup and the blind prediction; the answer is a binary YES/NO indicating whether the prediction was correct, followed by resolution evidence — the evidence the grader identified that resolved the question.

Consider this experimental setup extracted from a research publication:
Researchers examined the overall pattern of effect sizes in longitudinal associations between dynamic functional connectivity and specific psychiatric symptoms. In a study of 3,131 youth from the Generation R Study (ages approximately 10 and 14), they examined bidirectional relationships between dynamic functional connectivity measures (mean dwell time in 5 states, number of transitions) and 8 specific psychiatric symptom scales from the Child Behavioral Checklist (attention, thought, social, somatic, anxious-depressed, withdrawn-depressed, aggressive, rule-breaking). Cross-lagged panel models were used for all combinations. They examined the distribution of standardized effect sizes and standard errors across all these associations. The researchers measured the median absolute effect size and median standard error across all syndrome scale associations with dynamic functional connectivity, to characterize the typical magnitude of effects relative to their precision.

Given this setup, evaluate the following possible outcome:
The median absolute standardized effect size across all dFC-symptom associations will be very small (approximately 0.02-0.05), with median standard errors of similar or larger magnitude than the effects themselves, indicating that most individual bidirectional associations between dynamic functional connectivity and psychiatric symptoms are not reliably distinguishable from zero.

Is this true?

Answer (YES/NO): NO